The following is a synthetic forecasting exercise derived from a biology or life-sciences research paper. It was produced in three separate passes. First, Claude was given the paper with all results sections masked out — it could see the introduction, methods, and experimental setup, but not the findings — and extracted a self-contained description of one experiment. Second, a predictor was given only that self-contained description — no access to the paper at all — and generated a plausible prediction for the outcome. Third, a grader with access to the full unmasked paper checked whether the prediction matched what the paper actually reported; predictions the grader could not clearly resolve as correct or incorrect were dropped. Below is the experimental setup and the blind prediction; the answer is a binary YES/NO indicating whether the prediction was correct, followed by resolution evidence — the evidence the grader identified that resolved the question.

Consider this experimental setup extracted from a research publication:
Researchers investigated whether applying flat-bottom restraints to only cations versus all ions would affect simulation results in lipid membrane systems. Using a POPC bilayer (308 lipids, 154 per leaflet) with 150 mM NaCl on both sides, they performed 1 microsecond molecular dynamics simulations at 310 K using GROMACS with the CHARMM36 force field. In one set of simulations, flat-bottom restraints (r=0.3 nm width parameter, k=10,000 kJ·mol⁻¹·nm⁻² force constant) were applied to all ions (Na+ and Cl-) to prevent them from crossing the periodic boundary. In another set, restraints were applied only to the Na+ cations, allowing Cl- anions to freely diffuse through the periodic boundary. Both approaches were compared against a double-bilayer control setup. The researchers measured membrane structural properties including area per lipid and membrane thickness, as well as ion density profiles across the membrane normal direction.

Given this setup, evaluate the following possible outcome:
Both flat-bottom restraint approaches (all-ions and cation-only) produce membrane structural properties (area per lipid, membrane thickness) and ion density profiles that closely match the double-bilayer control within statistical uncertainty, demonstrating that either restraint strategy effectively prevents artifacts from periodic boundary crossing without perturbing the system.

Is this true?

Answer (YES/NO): NO